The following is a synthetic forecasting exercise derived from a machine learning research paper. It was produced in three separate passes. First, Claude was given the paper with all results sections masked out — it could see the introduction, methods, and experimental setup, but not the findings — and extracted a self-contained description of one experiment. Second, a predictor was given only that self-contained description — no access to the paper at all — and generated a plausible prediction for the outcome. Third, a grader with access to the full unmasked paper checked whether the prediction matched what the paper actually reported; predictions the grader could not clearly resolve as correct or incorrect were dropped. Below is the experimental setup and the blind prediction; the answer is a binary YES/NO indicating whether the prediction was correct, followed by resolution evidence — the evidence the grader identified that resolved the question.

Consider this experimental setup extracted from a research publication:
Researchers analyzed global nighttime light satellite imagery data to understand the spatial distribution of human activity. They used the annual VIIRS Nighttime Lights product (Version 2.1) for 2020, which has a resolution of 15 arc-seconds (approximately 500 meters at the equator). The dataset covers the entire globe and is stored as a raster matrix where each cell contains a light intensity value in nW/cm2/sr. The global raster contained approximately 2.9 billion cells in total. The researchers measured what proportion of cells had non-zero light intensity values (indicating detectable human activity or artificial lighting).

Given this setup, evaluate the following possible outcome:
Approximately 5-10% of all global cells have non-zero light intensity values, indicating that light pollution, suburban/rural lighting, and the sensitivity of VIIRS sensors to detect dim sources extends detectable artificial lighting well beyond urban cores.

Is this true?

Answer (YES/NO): NO